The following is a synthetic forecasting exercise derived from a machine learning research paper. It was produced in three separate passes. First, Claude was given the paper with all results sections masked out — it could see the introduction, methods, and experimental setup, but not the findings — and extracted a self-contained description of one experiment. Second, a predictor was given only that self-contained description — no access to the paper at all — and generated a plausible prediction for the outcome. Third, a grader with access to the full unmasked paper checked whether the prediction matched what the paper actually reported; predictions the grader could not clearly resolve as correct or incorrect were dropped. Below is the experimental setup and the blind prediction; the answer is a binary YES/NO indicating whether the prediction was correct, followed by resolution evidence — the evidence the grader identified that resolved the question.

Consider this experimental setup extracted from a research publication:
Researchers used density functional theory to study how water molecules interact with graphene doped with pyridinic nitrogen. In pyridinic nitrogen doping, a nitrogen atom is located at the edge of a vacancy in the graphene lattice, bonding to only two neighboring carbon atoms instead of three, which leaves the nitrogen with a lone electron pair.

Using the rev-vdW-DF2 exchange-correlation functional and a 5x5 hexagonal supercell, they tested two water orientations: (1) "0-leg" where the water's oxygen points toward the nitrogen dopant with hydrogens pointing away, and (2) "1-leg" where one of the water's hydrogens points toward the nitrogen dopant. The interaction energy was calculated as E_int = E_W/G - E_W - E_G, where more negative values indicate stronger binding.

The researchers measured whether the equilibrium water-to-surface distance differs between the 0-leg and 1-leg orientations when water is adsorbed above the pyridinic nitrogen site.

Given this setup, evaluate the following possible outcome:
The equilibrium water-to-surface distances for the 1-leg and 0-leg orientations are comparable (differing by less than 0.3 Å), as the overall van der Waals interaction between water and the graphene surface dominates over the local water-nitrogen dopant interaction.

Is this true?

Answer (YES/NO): NO